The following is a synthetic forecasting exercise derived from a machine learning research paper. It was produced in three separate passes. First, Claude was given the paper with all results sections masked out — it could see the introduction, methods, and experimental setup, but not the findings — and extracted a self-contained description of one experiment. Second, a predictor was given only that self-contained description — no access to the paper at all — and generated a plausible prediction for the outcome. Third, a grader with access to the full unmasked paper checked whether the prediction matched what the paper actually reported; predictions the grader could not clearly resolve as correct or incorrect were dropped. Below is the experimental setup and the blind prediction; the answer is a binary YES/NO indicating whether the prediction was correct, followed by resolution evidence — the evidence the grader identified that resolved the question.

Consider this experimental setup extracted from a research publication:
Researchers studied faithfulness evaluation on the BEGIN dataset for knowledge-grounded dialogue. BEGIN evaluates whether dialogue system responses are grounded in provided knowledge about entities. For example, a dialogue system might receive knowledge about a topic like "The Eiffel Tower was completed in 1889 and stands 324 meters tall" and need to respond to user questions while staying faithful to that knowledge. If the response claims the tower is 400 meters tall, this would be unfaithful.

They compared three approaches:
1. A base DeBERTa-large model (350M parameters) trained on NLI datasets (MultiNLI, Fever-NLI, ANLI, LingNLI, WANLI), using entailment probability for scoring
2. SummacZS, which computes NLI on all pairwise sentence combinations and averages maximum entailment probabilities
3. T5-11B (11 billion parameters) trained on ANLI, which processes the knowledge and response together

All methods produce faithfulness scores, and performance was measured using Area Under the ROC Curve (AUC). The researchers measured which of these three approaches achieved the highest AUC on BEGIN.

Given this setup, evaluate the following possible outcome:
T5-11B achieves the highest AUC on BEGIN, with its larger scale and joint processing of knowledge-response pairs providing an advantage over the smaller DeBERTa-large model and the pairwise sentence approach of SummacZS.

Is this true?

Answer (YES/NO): YES